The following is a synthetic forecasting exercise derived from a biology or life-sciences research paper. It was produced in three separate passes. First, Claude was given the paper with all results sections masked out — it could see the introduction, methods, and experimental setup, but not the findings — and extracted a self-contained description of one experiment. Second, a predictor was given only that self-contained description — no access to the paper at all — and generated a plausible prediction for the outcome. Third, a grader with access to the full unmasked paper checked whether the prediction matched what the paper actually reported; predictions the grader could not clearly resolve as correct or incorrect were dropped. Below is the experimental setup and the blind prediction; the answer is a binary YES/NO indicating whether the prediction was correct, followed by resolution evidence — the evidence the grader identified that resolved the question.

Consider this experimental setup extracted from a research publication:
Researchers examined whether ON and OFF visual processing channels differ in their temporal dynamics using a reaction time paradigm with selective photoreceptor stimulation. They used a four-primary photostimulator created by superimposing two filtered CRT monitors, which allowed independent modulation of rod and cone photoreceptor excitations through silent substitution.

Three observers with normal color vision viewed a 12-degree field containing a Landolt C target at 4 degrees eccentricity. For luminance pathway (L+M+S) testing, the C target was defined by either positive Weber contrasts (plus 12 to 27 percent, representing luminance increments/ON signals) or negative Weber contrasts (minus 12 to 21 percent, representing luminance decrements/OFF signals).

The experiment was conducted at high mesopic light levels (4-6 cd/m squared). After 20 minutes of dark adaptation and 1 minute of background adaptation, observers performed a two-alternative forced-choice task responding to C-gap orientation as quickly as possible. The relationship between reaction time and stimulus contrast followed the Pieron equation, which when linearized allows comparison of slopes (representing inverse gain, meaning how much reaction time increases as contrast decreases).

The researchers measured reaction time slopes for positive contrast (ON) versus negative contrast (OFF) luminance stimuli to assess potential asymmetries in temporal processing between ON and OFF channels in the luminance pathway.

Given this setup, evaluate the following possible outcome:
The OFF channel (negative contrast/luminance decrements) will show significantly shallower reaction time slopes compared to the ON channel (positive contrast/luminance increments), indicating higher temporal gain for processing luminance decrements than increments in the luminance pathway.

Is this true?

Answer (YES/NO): NO